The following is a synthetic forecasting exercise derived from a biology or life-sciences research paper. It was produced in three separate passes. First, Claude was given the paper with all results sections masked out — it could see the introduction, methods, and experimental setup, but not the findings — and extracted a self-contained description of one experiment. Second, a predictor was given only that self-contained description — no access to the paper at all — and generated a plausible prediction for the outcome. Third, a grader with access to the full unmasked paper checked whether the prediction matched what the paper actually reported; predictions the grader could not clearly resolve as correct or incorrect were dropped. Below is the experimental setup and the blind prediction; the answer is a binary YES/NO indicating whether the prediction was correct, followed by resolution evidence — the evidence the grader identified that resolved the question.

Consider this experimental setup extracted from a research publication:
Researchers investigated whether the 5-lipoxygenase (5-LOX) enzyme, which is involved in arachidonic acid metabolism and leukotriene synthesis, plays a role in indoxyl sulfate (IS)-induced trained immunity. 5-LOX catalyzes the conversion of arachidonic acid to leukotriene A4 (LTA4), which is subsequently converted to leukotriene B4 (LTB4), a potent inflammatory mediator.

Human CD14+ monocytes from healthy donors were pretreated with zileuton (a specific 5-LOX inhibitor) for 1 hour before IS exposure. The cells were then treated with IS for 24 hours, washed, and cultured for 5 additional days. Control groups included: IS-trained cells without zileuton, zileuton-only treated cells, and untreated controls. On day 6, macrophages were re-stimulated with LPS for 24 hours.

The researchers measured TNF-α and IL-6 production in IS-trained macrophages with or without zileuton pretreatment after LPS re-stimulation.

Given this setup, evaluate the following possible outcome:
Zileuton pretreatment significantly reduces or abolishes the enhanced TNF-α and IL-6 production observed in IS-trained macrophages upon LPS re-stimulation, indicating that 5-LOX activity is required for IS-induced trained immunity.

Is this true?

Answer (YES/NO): YES